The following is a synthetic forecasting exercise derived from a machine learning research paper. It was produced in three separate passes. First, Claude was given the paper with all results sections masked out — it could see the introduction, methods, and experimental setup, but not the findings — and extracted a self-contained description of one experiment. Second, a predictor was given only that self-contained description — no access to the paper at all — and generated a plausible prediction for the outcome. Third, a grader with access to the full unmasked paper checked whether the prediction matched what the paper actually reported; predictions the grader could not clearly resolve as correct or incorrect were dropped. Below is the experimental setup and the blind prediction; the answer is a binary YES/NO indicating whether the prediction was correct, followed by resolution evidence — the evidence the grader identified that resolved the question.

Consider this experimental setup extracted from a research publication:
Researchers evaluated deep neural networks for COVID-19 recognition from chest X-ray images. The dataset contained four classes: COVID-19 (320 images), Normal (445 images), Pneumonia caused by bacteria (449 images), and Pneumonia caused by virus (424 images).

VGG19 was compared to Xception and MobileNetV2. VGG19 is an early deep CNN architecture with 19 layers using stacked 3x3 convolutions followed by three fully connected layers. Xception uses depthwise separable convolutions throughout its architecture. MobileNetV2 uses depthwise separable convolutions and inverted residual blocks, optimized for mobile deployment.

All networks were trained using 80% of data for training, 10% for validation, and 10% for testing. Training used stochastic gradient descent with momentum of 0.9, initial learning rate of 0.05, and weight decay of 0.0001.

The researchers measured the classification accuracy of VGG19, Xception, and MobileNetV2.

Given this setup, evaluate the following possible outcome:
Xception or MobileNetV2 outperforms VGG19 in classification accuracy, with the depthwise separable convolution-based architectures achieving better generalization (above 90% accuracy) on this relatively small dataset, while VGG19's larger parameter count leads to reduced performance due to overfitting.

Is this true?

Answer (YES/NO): NO